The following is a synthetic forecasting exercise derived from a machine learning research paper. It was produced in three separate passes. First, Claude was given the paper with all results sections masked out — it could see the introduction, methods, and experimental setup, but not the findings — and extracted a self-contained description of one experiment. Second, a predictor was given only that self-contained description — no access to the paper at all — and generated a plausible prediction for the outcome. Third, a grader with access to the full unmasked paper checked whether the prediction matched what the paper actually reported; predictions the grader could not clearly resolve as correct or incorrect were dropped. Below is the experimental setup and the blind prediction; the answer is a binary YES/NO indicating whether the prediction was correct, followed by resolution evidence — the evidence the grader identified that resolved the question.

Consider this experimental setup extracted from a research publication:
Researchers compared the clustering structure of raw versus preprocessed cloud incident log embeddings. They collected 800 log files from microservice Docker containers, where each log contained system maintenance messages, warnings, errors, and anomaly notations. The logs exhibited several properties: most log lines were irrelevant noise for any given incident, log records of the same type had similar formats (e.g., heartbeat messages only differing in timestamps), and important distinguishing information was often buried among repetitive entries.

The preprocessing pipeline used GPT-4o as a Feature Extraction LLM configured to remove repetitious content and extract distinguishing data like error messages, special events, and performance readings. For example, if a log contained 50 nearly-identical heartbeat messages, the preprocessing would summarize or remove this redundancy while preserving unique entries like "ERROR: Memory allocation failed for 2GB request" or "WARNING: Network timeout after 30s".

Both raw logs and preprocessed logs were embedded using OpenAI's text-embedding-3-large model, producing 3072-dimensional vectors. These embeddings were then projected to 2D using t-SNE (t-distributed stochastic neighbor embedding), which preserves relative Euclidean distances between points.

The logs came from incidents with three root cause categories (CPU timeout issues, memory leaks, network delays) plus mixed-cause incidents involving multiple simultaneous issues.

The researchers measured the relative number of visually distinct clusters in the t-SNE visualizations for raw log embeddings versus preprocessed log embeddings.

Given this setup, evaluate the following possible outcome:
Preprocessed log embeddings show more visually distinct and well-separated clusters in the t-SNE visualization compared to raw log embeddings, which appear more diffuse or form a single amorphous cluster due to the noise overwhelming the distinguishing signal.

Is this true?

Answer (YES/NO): NO